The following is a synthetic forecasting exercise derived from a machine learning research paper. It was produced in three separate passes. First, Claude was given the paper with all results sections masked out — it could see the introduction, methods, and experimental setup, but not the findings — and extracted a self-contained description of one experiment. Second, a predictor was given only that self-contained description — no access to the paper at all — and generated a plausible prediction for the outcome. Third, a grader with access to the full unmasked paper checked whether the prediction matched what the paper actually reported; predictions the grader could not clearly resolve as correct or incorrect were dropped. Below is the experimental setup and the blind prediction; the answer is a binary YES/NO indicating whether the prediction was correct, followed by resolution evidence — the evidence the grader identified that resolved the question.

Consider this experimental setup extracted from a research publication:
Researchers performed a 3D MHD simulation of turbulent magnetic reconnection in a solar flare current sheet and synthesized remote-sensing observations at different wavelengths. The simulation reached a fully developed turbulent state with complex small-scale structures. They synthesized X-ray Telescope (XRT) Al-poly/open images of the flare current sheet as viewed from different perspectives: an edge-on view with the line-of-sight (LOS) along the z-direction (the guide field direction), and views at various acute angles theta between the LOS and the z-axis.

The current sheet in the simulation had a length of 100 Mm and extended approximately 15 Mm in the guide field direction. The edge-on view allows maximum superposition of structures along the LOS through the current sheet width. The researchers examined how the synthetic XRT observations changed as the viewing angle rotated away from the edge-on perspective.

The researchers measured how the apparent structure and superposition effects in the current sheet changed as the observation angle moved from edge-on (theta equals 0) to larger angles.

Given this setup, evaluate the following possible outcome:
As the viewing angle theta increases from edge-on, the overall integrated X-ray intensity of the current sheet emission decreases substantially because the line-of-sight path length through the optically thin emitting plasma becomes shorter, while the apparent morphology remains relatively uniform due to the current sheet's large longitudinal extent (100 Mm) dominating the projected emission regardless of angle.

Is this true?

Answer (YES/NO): NO